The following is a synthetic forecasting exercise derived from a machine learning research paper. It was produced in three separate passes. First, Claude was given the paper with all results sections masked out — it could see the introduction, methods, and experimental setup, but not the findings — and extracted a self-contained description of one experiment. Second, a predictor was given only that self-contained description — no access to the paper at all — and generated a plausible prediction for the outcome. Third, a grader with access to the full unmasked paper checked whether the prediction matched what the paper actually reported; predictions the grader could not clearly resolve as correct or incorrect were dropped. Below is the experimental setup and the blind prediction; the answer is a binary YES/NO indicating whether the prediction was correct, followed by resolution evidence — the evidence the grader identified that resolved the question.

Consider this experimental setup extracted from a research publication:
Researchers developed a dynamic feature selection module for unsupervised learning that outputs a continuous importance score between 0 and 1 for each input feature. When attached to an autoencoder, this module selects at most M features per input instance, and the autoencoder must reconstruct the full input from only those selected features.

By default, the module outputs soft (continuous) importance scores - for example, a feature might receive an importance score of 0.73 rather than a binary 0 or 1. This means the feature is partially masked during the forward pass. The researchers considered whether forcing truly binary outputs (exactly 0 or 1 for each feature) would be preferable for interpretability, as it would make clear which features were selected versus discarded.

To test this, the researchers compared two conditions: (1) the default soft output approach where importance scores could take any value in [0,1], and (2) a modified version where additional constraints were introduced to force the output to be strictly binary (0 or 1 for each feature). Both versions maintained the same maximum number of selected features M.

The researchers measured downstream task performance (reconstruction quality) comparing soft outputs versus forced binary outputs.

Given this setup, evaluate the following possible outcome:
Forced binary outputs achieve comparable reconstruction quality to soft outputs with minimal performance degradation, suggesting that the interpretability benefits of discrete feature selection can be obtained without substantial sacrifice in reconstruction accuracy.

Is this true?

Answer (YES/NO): NO